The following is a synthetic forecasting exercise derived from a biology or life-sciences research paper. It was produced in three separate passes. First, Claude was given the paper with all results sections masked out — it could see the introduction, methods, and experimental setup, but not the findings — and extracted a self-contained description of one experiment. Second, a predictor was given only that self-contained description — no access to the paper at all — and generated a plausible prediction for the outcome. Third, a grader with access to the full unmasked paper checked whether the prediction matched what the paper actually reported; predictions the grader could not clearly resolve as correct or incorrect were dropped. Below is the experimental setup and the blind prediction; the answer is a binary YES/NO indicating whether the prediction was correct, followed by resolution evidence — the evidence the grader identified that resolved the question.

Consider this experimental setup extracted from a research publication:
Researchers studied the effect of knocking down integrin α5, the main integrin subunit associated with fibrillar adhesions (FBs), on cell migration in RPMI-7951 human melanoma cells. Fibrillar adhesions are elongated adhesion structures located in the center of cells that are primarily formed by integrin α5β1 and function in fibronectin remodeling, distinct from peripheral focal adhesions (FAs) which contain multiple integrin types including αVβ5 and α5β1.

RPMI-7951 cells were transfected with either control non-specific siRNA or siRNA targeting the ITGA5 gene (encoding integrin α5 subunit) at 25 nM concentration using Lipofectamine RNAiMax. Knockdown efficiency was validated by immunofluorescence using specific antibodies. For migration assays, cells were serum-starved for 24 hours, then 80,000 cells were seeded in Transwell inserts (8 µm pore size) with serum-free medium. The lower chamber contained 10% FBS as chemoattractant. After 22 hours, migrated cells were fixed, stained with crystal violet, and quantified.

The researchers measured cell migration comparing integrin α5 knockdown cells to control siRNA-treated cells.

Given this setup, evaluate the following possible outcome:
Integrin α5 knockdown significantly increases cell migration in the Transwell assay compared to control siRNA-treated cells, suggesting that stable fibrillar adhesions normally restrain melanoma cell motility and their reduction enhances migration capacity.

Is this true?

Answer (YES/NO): YES